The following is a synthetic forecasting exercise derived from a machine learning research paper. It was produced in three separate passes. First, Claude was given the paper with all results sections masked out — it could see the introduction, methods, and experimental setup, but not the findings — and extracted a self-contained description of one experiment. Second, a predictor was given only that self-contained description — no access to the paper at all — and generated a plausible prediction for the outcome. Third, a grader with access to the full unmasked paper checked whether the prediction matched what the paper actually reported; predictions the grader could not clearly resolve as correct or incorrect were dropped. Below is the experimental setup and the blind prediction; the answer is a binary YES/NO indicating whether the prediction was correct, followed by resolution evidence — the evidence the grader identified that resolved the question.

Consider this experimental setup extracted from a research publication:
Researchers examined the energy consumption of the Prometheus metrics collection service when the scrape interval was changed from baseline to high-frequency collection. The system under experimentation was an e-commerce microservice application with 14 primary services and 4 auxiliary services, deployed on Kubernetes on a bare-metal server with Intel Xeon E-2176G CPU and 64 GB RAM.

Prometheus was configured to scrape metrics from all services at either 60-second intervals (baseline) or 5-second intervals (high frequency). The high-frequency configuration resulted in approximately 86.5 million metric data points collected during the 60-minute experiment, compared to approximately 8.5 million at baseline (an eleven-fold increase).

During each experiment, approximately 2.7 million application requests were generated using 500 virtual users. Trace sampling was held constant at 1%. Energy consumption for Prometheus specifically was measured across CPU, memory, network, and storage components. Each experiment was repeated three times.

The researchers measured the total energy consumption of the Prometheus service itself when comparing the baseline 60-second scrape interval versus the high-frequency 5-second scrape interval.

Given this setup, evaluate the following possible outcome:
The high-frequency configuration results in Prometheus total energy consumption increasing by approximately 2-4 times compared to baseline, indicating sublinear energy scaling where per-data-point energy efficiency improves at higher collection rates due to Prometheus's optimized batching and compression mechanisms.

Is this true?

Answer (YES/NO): NO